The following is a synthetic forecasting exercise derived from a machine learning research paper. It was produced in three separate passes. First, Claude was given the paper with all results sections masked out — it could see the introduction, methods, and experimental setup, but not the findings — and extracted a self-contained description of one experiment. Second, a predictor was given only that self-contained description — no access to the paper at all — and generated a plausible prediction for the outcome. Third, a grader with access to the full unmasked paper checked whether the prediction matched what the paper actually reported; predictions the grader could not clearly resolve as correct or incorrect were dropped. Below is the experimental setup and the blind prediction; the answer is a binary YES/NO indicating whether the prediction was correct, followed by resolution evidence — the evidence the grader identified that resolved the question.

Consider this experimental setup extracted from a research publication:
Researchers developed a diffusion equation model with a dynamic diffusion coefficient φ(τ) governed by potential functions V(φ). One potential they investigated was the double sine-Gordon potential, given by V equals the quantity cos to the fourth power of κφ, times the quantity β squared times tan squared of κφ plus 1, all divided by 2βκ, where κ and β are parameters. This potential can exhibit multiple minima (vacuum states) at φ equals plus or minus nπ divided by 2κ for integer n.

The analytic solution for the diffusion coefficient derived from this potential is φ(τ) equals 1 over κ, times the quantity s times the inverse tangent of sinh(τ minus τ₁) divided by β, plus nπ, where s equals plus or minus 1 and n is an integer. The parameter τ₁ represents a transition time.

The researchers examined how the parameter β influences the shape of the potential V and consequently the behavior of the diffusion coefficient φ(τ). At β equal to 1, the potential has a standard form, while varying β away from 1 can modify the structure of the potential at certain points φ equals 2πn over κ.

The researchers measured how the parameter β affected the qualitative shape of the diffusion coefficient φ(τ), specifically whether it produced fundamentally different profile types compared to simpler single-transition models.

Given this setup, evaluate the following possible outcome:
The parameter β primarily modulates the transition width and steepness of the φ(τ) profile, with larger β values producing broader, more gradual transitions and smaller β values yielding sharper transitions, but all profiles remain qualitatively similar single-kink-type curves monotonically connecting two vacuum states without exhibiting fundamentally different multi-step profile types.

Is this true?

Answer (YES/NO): NO